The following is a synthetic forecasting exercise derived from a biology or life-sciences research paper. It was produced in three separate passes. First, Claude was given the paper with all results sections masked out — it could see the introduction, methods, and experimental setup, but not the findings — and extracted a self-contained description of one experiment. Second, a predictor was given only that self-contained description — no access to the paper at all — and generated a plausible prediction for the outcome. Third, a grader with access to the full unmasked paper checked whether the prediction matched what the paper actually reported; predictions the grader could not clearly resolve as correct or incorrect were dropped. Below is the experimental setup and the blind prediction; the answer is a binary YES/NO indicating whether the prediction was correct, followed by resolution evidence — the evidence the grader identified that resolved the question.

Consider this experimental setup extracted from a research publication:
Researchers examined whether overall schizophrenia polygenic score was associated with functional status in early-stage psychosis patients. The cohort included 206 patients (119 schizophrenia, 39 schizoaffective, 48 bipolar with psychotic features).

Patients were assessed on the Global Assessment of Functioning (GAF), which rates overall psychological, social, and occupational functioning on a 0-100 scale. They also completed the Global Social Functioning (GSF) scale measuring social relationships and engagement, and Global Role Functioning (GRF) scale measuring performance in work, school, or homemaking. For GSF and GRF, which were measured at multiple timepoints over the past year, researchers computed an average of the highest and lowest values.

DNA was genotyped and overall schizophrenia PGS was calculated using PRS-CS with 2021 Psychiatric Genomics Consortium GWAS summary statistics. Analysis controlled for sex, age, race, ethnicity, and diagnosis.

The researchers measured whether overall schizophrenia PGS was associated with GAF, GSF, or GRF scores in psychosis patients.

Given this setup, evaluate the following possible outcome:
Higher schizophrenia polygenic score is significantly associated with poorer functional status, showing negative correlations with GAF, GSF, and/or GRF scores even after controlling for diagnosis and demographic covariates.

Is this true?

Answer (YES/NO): NO